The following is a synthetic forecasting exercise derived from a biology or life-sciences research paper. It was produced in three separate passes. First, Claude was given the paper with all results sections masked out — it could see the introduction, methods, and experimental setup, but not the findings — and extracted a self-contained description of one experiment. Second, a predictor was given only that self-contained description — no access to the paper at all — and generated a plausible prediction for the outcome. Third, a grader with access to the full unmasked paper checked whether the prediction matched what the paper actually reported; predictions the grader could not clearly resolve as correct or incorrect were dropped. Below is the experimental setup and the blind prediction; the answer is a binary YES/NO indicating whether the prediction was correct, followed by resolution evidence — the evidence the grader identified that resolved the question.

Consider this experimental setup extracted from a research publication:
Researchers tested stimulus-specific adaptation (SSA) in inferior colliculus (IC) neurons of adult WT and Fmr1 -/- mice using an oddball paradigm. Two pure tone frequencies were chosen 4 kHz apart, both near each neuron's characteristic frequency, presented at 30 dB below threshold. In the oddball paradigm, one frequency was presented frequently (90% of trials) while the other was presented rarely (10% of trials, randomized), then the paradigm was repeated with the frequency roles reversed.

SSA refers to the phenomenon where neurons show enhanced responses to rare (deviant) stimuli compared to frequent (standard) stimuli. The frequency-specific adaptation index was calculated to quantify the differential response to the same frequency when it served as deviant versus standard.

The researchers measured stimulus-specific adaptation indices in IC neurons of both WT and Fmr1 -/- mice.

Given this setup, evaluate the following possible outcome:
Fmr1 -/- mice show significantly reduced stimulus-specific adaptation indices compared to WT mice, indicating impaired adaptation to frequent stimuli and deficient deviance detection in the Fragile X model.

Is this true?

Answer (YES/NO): NO